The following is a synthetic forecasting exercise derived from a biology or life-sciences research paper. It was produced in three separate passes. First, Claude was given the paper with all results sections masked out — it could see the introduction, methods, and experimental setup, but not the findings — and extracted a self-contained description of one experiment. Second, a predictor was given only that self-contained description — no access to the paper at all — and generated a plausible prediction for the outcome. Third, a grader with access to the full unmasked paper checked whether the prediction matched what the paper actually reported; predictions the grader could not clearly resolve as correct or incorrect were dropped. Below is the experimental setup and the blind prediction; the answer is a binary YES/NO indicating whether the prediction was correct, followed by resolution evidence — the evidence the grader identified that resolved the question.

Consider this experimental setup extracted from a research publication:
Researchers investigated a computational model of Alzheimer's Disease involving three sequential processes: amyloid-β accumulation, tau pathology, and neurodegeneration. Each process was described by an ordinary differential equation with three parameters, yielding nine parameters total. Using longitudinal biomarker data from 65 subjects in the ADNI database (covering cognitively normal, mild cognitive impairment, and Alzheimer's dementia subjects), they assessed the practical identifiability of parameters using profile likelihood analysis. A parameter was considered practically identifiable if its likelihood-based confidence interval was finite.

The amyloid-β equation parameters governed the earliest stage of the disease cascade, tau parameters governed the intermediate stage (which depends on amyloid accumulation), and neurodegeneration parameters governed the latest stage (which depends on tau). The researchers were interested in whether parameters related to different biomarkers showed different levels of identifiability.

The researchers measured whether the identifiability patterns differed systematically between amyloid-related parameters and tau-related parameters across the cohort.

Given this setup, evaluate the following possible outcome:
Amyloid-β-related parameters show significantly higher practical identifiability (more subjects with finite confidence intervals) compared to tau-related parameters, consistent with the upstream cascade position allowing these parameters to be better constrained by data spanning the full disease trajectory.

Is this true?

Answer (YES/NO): YES